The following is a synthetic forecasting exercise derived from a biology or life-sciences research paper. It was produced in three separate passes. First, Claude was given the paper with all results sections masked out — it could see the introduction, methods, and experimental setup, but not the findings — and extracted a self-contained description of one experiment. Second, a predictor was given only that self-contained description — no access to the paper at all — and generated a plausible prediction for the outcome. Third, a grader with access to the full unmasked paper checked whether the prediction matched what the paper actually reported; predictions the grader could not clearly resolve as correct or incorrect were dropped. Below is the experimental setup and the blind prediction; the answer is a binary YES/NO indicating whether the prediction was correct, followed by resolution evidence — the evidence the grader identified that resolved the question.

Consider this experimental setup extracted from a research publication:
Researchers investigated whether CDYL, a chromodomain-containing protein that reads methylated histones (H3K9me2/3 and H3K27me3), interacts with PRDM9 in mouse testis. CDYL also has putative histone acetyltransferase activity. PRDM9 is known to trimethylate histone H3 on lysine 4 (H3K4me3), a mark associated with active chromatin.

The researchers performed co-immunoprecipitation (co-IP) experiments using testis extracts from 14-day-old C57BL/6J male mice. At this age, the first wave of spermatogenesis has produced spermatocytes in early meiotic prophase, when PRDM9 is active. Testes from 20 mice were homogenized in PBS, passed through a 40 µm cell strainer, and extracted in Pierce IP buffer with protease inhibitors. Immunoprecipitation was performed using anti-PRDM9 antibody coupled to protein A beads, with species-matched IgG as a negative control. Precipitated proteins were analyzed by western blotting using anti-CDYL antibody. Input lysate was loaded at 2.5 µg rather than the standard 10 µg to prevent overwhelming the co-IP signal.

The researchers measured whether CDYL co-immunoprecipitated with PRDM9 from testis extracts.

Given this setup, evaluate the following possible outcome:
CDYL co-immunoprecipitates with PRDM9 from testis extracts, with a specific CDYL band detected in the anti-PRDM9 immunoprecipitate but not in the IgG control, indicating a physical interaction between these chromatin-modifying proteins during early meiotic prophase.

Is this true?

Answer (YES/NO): YES